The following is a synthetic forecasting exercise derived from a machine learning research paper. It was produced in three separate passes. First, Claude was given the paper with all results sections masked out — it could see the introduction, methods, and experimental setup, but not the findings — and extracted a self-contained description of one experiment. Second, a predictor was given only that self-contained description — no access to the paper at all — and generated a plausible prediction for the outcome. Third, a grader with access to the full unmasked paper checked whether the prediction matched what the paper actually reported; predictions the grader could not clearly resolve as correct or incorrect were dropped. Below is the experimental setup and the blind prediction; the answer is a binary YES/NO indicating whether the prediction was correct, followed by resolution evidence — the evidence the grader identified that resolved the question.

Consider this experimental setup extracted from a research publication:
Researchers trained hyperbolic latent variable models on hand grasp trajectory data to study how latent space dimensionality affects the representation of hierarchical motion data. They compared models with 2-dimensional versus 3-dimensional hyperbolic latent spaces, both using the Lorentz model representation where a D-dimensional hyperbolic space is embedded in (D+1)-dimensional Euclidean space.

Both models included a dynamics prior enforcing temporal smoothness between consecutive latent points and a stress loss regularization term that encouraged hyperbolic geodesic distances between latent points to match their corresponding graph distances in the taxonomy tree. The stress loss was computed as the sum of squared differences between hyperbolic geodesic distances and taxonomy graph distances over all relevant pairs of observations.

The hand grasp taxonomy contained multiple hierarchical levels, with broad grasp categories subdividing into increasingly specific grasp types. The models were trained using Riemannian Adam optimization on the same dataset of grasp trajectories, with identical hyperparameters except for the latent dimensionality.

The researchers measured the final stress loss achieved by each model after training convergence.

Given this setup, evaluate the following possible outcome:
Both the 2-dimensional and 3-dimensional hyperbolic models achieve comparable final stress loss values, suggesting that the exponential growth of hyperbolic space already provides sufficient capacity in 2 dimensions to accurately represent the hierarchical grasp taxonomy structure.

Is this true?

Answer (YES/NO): YES